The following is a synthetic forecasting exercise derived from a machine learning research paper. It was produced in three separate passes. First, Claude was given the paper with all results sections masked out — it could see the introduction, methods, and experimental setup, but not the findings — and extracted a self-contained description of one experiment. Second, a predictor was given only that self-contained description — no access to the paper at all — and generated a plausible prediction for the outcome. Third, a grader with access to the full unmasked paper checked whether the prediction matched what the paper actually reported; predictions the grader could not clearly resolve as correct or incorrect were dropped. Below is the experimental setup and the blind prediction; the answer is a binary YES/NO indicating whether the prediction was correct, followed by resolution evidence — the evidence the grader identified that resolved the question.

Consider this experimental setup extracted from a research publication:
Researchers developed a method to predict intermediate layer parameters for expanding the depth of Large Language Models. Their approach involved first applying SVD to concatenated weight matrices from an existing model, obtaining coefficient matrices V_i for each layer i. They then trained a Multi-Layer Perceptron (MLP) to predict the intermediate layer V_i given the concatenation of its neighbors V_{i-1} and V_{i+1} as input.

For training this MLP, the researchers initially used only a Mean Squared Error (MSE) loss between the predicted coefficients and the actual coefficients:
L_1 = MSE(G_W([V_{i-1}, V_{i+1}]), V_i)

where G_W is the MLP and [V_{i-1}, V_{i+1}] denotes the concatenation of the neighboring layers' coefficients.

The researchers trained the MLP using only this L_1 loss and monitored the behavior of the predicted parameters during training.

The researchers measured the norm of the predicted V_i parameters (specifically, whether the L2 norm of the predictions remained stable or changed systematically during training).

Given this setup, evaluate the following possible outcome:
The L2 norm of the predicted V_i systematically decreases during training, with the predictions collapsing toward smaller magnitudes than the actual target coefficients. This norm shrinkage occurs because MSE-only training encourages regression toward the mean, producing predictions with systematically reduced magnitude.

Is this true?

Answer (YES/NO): YES